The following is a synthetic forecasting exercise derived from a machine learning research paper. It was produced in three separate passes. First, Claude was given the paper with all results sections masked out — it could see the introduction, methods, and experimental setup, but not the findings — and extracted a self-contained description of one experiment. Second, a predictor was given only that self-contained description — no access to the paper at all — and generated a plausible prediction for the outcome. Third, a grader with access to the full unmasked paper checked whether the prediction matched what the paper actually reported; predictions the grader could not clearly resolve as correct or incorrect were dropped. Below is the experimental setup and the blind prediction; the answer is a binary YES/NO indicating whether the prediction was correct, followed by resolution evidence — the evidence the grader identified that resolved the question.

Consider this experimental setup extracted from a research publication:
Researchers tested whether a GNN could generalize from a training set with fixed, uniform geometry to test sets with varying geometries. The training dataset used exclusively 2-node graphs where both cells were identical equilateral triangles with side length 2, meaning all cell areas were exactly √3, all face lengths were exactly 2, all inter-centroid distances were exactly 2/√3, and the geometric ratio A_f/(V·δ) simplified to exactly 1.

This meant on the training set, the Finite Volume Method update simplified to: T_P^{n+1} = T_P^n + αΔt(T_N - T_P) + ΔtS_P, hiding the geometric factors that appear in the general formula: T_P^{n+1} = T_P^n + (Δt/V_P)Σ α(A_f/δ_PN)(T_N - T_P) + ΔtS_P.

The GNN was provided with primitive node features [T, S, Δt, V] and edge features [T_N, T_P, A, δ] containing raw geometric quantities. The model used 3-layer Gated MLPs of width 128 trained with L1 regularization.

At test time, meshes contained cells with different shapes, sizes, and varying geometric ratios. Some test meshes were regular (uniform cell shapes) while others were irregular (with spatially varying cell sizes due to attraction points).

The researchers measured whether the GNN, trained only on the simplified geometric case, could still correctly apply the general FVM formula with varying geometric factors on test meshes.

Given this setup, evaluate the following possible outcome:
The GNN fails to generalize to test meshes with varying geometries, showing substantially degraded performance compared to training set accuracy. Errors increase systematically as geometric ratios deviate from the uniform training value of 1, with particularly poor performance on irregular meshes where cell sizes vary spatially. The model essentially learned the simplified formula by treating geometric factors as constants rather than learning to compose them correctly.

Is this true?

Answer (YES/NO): NO